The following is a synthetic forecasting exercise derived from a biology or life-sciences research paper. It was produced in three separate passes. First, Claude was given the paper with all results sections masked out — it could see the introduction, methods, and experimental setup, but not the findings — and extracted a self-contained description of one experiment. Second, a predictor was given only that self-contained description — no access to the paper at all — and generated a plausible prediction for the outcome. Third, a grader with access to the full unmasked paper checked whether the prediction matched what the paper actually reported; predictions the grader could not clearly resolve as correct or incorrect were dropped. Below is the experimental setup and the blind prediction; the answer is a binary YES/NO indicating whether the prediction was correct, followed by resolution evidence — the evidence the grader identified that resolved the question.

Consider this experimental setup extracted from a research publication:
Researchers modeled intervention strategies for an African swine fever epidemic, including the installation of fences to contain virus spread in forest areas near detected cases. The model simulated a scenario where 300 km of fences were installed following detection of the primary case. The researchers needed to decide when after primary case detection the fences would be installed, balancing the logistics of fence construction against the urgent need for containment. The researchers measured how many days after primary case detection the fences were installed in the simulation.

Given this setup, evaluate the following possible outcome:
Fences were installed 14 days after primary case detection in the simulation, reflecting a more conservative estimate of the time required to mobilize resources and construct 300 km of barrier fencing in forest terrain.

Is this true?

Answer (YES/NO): NO